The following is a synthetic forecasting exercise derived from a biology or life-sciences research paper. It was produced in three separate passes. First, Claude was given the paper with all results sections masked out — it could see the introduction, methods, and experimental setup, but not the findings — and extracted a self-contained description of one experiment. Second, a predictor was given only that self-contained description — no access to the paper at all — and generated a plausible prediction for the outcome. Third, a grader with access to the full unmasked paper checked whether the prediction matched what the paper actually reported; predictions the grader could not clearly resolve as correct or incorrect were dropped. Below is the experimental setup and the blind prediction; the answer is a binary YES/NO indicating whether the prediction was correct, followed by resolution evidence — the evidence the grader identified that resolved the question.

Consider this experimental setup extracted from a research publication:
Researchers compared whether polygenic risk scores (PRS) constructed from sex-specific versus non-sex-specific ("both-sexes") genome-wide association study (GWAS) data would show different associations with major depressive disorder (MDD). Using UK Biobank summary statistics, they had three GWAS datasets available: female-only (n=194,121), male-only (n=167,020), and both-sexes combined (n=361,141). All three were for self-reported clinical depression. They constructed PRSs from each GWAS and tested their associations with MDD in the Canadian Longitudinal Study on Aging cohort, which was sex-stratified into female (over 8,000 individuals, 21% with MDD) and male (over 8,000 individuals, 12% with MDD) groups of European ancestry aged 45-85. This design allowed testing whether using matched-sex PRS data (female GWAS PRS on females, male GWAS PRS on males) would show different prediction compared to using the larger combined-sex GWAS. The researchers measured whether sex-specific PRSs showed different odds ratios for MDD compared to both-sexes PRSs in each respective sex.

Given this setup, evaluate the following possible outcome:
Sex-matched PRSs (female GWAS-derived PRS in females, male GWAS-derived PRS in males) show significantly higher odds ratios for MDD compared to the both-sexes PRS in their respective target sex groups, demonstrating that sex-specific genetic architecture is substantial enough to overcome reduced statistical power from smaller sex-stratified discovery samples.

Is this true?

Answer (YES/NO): NO